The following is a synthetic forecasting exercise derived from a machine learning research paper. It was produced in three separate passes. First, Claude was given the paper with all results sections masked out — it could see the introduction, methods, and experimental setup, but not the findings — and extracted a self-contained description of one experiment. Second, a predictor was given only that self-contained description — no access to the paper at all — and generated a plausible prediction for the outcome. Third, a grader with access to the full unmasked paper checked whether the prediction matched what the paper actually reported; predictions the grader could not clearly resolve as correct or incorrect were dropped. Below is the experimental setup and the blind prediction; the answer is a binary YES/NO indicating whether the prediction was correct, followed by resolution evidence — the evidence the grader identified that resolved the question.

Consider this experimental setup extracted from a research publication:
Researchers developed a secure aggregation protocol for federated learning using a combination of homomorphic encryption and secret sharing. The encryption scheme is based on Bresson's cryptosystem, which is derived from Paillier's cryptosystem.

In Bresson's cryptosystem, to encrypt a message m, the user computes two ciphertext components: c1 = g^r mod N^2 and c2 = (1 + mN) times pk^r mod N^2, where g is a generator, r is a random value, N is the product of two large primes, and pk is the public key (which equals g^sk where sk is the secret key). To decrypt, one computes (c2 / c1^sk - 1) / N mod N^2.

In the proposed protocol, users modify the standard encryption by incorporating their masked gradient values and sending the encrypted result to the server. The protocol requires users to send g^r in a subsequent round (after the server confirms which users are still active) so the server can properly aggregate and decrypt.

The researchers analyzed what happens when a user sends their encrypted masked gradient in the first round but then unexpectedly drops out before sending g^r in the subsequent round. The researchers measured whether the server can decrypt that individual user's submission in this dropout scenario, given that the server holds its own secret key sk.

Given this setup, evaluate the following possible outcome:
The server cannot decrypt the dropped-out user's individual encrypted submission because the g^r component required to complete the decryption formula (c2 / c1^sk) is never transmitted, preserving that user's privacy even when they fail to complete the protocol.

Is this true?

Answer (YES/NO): YES